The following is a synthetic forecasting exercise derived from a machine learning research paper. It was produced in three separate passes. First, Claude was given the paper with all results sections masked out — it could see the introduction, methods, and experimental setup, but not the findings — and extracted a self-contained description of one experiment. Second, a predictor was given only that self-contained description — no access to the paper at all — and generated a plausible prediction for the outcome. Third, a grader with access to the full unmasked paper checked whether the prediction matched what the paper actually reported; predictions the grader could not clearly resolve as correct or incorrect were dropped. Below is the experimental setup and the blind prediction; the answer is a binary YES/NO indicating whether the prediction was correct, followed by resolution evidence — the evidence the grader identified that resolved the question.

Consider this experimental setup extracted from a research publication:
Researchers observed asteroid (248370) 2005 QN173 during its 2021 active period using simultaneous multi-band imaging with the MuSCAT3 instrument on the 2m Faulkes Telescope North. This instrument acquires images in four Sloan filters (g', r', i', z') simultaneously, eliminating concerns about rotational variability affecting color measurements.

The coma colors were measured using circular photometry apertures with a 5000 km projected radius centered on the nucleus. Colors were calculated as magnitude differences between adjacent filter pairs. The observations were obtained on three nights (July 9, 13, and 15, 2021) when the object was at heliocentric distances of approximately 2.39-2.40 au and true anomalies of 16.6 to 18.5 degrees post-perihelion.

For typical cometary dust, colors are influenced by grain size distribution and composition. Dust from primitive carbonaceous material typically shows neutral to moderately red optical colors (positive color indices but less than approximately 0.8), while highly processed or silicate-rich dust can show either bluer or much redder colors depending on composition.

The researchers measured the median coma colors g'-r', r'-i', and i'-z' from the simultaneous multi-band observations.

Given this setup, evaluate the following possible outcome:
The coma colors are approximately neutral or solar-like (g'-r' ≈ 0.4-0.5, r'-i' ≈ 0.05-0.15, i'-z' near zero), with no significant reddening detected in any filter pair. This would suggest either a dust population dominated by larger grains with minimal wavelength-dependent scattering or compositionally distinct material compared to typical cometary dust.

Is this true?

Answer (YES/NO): YES